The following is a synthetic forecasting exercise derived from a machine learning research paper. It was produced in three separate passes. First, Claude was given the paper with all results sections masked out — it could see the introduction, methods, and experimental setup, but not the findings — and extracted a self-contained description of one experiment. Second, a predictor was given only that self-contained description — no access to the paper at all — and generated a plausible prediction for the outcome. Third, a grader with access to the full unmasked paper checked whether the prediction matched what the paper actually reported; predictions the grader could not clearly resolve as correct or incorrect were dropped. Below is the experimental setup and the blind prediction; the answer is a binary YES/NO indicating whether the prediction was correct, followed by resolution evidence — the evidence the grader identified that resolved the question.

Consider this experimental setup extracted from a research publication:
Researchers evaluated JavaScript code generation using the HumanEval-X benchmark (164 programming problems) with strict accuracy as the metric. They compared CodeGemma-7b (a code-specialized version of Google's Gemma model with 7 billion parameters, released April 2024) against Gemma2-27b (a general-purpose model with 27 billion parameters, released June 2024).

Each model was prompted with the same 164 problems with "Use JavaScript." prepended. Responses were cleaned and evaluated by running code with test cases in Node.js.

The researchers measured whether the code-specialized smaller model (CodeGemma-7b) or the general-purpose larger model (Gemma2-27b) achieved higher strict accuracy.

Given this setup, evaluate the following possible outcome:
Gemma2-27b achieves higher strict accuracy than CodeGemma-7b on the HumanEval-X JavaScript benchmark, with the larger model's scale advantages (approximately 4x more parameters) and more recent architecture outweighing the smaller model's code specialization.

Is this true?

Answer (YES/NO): YES